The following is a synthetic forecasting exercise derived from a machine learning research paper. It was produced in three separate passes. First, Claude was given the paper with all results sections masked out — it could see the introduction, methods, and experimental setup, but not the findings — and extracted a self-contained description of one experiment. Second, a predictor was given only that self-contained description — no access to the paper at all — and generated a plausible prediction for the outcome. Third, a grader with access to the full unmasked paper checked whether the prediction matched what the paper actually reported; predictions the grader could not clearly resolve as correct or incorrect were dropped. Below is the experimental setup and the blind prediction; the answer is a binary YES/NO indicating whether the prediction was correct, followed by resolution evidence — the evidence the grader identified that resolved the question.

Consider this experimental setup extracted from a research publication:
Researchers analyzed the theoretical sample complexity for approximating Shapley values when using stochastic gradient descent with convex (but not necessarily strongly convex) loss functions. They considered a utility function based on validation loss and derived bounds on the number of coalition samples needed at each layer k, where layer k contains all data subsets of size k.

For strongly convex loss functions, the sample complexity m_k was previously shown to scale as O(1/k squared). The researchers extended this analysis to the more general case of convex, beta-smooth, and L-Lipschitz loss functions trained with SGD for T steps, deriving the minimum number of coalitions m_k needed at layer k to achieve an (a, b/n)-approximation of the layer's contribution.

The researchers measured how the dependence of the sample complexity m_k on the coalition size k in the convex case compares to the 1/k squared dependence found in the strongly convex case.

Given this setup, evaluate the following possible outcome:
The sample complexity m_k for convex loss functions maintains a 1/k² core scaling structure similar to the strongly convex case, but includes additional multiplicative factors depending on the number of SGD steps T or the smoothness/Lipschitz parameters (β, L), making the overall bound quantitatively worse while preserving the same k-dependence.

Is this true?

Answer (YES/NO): NO